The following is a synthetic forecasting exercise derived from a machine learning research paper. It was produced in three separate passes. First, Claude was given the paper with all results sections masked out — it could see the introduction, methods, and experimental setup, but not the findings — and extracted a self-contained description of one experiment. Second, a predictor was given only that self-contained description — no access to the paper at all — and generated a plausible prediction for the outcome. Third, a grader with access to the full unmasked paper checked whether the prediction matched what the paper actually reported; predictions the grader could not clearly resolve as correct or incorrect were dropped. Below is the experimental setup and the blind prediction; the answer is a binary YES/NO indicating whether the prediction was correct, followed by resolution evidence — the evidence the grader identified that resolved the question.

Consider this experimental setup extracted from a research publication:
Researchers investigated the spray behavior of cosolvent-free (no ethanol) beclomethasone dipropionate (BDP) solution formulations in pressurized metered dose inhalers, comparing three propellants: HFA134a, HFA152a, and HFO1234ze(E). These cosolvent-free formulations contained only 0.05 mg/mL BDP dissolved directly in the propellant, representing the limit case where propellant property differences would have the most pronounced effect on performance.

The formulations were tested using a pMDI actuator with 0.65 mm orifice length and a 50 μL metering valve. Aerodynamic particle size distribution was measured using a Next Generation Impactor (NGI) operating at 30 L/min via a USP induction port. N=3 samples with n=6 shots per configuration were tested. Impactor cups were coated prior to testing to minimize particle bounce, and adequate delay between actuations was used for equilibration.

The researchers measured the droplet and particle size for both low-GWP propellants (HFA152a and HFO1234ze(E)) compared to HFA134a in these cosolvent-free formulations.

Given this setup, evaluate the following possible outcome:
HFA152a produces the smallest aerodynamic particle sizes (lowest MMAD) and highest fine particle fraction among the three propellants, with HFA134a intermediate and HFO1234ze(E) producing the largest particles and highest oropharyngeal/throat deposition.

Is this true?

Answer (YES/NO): NO